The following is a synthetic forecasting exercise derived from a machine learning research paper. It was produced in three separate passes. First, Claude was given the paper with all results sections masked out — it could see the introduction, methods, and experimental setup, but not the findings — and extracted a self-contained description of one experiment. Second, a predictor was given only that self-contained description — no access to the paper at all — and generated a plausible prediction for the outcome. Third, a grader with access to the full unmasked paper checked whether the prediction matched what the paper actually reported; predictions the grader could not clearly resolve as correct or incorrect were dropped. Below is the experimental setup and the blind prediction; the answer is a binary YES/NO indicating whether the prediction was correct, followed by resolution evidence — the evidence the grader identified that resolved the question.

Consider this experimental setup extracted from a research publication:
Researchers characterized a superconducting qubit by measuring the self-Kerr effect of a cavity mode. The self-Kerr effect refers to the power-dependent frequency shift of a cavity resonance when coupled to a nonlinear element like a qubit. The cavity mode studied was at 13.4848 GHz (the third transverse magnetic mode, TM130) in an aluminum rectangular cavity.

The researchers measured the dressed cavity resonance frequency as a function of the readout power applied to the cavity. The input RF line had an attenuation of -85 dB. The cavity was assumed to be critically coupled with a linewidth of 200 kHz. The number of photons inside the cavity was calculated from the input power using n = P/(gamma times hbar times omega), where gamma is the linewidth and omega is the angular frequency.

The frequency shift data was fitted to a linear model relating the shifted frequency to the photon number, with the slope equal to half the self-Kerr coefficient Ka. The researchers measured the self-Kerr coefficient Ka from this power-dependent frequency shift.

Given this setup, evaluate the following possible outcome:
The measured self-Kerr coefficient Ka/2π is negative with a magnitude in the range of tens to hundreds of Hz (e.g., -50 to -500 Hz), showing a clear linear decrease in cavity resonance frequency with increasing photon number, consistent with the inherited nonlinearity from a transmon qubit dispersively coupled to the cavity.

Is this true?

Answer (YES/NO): NO